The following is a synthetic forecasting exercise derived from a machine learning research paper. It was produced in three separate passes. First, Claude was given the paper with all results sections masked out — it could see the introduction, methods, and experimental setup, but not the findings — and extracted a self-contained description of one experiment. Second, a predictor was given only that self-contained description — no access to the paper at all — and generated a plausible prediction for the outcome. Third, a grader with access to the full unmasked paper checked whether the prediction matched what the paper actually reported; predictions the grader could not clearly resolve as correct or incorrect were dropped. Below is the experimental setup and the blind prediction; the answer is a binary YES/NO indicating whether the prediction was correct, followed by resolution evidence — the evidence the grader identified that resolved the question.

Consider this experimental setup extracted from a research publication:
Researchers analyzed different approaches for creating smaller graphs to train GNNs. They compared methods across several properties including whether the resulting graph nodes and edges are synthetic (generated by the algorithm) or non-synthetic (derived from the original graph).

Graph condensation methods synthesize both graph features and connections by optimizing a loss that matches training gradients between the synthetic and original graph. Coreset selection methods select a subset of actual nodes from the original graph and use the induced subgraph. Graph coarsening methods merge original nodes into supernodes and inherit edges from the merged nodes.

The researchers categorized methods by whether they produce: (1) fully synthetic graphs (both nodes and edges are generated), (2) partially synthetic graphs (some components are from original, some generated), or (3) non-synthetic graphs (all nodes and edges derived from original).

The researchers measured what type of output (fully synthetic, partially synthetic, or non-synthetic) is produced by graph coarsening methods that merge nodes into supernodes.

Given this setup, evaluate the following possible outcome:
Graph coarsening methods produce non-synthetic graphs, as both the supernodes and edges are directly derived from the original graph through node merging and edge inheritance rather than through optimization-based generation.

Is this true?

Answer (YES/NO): YES